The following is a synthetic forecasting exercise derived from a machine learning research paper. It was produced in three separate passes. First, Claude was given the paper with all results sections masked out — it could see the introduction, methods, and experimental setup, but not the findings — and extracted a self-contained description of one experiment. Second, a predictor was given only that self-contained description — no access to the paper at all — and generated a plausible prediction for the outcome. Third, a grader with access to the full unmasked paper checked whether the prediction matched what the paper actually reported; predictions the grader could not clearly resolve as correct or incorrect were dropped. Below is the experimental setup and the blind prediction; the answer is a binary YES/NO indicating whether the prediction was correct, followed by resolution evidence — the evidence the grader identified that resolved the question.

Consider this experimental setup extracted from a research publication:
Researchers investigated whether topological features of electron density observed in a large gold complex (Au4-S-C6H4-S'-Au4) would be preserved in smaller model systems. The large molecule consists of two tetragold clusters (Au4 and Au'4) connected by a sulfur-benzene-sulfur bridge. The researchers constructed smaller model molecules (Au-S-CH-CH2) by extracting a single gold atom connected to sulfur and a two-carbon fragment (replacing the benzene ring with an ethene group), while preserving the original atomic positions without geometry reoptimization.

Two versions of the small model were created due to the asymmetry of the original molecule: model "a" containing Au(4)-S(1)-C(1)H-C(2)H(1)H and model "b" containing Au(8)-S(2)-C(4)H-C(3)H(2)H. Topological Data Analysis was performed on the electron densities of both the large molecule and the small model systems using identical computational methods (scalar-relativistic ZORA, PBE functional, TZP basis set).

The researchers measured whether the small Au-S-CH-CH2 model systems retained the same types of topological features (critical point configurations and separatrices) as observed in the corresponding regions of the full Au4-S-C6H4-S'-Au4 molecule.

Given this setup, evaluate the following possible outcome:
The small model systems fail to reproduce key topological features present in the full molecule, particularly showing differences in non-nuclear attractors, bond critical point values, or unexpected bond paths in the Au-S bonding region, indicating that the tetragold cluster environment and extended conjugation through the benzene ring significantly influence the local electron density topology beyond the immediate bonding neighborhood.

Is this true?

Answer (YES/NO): NO